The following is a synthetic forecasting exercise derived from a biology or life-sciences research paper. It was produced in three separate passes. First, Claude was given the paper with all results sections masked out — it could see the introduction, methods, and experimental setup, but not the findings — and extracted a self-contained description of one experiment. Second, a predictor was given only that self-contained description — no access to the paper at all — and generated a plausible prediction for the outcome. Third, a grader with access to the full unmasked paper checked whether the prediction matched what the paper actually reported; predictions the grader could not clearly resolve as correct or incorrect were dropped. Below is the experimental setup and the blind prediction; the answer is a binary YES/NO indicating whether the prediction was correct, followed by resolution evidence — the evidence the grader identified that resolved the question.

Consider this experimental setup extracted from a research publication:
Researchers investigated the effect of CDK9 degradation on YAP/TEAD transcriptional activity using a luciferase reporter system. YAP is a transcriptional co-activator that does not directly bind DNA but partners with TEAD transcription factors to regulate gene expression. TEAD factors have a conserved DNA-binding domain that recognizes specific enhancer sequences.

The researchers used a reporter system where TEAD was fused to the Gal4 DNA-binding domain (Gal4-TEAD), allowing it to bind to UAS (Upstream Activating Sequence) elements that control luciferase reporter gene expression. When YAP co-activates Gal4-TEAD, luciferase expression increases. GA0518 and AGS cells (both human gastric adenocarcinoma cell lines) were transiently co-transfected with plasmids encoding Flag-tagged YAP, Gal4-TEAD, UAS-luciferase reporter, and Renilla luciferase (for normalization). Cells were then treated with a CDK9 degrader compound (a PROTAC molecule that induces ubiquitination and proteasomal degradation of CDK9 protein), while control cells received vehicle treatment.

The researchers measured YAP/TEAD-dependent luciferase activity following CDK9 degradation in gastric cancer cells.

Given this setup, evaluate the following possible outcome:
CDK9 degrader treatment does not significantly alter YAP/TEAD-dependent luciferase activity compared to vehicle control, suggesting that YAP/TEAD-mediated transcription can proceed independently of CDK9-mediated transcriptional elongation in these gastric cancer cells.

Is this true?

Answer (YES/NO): NO